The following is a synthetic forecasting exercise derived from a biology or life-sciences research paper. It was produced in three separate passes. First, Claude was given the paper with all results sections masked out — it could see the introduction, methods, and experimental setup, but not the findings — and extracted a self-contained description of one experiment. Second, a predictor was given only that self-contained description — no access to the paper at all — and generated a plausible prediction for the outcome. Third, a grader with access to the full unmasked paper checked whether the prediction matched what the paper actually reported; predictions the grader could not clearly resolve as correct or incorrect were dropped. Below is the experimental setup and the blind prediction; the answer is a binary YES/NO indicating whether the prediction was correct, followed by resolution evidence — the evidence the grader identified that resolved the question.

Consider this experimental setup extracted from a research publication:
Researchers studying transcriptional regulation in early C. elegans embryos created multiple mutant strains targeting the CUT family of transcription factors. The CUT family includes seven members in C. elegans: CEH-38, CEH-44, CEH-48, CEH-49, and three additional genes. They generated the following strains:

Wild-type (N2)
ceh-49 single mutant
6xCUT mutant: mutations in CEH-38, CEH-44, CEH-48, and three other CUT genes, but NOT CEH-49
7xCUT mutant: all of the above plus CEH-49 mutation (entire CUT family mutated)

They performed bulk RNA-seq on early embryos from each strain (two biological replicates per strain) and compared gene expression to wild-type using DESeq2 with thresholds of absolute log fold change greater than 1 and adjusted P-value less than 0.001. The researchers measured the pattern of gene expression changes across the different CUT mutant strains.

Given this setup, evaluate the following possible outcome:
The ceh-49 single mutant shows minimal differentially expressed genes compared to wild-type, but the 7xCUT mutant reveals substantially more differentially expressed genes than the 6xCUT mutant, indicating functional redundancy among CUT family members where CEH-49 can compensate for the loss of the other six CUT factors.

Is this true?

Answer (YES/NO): YES